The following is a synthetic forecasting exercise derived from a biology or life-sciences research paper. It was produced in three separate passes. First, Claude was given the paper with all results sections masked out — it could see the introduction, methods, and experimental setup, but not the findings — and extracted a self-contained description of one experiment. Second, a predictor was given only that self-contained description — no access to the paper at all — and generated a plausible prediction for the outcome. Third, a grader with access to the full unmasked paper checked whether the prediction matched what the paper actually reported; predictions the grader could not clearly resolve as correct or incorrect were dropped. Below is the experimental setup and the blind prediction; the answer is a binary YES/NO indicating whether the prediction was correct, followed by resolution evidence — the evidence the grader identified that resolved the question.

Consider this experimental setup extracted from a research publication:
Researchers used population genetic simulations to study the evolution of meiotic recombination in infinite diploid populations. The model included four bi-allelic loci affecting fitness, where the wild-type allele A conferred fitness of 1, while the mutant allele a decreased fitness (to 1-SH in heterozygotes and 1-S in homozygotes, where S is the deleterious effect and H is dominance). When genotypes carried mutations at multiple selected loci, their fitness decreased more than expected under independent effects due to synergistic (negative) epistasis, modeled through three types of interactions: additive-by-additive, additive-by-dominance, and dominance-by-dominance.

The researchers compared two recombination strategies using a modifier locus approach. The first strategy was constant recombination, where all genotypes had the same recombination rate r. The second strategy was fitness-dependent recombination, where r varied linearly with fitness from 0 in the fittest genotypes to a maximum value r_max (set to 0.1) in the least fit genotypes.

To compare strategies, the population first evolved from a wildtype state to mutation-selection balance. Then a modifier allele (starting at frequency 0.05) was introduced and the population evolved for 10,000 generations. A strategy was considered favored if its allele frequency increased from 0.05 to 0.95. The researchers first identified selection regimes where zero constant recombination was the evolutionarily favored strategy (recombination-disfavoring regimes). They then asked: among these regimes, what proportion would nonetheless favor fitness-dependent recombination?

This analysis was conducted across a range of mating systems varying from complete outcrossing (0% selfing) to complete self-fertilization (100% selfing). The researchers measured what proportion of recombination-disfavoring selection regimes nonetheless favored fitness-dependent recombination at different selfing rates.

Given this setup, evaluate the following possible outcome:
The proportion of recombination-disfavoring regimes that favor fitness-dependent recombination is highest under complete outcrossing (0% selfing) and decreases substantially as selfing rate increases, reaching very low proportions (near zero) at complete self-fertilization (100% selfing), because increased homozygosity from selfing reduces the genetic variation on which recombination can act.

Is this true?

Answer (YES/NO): NO